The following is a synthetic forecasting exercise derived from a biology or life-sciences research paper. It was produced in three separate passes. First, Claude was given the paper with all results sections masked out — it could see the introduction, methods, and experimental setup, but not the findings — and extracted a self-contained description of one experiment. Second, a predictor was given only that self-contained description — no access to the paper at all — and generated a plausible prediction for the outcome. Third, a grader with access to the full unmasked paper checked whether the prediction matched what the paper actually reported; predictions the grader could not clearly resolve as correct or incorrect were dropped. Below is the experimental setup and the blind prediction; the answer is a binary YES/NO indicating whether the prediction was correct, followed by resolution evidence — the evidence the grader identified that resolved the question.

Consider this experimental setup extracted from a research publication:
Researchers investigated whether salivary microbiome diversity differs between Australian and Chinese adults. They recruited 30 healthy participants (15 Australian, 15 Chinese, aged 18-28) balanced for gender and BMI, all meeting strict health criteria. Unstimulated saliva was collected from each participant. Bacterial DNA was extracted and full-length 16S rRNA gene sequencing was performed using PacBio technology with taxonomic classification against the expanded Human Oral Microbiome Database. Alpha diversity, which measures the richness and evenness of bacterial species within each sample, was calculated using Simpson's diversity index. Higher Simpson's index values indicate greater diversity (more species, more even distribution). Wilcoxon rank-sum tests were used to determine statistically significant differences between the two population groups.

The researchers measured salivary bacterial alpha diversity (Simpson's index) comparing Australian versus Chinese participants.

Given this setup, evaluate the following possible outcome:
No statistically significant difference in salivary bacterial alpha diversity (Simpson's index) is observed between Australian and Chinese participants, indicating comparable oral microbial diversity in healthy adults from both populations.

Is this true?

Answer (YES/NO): NO